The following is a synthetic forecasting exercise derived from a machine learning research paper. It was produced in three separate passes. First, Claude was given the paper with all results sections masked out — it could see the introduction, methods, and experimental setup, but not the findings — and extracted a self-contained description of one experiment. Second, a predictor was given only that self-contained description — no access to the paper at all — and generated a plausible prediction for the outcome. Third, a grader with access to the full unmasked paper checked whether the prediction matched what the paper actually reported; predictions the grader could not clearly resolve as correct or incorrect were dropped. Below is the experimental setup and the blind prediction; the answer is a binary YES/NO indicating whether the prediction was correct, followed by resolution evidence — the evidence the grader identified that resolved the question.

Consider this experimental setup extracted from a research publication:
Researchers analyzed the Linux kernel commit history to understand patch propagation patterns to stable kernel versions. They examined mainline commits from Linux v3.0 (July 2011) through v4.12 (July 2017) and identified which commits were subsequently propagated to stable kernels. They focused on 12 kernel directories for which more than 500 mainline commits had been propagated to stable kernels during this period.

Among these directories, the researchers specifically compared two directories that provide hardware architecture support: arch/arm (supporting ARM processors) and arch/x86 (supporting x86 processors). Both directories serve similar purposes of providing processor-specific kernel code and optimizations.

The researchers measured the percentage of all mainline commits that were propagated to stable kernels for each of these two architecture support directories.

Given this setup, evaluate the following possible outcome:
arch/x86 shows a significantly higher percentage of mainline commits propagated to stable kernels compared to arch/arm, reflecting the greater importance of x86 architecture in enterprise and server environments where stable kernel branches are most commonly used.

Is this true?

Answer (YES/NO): NO